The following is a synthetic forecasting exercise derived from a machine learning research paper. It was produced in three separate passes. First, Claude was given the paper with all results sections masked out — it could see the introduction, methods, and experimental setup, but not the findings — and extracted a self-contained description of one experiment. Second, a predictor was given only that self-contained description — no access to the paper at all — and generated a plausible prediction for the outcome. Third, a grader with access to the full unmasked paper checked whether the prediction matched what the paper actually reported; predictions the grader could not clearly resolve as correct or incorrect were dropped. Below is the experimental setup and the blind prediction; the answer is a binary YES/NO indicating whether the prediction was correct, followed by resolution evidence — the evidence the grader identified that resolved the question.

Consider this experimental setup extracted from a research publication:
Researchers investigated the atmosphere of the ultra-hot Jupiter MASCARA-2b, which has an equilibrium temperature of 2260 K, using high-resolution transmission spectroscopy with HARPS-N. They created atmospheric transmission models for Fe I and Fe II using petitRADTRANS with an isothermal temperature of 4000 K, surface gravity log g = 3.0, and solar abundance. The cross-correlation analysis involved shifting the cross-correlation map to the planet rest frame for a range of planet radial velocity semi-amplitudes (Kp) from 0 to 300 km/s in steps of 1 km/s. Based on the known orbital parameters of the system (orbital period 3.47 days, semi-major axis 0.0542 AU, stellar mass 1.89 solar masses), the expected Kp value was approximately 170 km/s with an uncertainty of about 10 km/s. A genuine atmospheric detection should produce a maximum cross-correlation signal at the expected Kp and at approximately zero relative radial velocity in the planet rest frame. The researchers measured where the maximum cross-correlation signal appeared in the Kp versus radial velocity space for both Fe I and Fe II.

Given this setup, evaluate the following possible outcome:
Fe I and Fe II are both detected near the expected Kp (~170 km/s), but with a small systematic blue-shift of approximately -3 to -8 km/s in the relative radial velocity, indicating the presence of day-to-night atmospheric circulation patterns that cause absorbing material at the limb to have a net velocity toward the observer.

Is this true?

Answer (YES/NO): YES